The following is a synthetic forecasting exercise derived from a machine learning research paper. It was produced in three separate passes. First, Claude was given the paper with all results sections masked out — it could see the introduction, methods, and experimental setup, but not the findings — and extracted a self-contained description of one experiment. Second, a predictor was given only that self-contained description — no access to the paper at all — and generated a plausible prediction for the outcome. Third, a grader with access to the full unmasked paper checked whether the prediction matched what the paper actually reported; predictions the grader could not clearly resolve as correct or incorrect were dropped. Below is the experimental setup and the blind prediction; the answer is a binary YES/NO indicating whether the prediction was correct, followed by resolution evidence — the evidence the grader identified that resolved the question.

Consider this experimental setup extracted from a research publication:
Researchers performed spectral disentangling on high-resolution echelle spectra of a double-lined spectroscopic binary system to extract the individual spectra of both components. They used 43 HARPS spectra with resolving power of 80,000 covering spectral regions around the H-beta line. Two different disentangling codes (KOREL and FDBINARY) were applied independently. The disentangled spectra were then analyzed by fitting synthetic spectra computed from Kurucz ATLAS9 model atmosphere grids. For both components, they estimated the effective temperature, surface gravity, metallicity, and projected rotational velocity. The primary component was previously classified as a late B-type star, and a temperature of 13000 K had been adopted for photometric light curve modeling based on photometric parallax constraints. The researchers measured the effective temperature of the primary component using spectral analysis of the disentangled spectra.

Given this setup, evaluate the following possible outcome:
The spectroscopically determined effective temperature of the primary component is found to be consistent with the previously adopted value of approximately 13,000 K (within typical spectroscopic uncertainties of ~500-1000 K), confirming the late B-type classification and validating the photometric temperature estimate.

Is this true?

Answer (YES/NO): YES